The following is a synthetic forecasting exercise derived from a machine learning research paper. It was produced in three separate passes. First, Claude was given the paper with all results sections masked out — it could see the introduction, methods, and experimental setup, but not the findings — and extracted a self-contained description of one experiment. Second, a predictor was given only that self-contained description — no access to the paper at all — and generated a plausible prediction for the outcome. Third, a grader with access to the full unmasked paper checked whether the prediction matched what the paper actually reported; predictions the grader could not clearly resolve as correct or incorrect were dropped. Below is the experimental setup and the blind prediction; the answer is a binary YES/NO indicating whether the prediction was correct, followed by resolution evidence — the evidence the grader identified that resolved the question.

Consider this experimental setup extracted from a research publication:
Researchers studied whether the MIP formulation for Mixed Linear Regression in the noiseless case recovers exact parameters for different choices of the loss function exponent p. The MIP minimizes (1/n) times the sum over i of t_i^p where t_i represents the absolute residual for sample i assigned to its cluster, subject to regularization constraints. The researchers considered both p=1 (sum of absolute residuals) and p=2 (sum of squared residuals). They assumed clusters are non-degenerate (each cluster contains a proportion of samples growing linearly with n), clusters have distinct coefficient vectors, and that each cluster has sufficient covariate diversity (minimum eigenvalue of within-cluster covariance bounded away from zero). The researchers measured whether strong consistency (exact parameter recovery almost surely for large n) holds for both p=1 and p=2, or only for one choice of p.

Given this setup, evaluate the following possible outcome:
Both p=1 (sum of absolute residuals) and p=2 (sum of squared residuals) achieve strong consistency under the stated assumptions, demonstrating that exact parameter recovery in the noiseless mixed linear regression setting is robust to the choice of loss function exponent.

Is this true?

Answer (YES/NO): YES